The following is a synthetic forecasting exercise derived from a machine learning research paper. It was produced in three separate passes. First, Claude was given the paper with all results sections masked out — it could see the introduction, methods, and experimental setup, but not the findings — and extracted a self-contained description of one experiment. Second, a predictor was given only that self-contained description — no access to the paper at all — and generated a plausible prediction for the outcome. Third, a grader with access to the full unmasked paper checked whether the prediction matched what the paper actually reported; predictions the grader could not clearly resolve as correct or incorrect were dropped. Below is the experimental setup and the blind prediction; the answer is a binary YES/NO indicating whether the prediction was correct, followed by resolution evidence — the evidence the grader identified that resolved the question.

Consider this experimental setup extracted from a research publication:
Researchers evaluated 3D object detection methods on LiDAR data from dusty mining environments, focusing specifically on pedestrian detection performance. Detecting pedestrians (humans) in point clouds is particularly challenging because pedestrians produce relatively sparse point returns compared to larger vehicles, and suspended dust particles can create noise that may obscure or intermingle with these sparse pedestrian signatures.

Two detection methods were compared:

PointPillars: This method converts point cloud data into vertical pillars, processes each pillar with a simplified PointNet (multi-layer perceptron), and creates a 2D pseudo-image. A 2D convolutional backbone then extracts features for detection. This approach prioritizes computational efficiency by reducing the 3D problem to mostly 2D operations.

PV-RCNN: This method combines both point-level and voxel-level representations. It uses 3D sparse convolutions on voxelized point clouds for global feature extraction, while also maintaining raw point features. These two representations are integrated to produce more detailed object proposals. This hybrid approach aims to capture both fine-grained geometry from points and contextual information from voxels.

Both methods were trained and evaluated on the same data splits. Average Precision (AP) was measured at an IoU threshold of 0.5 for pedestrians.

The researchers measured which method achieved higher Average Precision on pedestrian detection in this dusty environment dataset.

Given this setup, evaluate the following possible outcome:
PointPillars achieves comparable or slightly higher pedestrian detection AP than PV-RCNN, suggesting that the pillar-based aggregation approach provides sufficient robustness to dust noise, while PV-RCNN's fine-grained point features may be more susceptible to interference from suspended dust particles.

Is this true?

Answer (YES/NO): YES